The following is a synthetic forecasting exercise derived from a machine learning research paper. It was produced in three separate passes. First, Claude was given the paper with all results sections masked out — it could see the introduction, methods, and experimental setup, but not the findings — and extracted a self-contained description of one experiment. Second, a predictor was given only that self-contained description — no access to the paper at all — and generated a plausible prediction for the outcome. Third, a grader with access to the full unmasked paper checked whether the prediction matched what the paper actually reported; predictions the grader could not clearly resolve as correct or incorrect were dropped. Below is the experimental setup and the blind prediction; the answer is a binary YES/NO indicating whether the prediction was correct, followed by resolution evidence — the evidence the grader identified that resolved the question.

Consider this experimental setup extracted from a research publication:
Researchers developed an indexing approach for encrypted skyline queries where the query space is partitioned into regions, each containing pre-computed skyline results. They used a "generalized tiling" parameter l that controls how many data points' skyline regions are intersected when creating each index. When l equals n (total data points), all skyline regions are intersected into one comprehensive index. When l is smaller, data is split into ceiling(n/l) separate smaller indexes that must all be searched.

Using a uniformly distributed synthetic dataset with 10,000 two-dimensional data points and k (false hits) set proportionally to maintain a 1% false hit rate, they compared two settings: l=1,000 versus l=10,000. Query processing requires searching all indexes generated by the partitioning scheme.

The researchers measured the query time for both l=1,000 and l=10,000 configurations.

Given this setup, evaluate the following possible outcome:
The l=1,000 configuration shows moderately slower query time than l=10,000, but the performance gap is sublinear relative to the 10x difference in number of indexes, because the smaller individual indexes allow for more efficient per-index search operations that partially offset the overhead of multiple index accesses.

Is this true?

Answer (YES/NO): NO